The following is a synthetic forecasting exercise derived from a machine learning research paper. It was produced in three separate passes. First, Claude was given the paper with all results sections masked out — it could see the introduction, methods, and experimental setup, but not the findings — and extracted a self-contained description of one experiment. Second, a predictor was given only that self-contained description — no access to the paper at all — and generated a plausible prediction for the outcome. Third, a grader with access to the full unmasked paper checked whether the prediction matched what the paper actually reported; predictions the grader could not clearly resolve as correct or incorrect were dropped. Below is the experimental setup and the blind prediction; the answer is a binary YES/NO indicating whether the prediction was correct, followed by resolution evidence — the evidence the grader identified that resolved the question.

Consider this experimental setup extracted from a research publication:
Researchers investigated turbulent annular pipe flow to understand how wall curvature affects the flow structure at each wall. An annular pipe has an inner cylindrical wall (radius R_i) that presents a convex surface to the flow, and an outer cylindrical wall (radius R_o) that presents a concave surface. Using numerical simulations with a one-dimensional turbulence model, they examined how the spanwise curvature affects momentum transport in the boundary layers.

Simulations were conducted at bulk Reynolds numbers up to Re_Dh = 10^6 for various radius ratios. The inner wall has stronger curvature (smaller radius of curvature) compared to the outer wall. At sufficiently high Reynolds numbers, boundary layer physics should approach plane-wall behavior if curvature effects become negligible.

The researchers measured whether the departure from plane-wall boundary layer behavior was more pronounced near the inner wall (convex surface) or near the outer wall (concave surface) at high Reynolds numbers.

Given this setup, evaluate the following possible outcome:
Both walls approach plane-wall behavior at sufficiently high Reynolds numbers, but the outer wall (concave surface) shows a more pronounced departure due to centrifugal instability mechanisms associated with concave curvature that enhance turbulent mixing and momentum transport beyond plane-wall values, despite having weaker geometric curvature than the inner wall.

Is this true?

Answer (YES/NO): NO